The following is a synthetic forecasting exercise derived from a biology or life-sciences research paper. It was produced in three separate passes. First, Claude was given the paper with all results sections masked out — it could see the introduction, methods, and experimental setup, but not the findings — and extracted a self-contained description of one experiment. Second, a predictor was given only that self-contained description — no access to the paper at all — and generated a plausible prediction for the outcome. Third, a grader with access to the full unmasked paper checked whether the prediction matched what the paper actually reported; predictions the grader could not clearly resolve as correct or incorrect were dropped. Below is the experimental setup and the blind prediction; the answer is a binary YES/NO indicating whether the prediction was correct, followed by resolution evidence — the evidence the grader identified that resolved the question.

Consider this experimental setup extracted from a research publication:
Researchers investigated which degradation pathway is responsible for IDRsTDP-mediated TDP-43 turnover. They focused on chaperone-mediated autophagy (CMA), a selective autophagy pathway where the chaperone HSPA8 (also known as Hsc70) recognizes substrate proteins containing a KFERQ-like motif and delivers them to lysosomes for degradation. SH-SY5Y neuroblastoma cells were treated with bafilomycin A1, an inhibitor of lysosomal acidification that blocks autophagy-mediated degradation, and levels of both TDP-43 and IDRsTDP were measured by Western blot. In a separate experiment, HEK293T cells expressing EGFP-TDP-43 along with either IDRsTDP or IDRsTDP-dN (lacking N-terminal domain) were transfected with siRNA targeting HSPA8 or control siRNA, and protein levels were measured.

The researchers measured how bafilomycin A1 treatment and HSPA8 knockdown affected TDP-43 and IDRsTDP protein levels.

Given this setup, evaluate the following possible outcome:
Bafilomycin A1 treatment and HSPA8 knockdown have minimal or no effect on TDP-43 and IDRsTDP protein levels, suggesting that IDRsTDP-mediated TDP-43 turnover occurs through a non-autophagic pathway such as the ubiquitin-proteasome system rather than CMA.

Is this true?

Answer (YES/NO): NO